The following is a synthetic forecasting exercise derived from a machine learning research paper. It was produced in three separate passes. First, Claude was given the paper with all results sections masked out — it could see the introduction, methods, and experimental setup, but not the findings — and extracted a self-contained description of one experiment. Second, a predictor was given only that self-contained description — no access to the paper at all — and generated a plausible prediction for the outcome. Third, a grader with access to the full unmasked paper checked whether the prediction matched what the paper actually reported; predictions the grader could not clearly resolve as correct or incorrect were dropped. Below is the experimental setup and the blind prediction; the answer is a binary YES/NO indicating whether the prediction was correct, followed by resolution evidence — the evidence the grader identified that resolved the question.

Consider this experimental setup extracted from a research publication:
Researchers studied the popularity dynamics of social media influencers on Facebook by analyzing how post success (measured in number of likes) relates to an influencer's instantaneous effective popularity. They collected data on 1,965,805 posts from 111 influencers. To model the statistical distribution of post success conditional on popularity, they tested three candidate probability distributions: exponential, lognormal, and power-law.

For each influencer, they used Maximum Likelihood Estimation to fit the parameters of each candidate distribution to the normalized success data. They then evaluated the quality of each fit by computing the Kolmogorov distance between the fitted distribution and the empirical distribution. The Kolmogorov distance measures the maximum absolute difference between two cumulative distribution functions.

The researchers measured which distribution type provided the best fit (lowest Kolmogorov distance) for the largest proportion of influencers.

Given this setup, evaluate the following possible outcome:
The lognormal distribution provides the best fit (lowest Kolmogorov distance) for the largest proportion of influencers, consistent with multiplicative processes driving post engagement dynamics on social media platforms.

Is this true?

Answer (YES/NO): YES